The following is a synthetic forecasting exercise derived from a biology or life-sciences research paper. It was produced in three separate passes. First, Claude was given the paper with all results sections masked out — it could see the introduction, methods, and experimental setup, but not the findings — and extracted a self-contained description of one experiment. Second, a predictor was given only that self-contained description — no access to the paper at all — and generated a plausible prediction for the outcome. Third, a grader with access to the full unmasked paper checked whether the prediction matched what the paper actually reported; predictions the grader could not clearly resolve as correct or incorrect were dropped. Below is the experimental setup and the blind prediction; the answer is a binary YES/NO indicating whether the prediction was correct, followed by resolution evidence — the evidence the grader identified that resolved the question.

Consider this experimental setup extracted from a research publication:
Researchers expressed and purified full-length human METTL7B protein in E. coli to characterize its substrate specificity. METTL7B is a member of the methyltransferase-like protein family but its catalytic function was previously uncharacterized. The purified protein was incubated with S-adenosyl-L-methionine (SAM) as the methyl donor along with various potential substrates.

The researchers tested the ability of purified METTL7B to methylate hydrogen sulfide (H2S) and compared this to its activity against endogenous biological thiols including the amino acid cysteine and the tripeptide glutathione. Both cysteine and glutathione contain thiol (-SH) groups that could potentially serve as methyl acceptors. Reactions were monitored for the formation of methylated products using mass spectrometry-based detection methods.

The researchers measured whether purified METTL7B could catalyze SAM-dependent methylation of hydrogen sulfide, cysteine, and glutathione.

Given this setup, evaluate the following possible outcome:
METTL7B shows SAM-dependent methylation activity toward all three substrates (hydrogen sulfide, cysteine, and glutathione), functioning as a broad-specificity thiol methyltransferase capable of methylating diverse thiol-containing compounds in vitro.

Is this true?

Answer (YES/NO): NO